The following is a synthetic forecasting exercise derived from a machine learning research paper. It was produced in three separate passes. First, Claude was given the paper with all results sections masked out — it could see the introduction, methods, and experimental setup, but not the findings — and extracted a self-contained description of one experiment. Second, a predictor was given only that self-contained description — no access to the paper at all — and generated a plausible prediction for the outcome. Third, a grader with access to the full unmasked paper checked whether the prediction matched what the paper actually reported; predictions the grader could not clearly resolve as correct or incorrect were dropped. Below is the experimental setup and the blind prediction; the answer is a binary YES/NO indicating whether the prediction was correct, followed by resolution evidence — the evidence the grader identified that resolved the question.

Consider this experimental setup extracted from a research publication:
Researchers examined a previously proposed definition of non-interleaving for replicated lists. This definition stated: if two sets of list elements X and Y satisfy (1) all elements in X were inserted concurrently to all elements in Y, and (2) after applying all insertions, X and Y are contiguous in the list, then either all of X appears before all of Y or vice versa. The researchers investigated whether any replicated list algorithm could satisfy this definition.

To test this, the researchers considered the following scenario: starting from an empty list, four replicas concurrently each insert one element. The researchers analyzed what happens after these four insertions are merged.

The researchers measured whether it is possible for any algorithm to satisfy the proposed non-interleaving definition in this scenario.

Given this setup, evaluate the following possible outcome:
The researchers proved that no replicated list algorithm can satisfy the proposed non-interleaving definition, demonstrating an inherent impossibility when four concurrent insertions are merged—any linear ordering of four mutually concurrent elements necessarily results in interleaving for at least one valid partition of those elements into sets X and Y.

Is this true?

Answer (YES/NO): YES